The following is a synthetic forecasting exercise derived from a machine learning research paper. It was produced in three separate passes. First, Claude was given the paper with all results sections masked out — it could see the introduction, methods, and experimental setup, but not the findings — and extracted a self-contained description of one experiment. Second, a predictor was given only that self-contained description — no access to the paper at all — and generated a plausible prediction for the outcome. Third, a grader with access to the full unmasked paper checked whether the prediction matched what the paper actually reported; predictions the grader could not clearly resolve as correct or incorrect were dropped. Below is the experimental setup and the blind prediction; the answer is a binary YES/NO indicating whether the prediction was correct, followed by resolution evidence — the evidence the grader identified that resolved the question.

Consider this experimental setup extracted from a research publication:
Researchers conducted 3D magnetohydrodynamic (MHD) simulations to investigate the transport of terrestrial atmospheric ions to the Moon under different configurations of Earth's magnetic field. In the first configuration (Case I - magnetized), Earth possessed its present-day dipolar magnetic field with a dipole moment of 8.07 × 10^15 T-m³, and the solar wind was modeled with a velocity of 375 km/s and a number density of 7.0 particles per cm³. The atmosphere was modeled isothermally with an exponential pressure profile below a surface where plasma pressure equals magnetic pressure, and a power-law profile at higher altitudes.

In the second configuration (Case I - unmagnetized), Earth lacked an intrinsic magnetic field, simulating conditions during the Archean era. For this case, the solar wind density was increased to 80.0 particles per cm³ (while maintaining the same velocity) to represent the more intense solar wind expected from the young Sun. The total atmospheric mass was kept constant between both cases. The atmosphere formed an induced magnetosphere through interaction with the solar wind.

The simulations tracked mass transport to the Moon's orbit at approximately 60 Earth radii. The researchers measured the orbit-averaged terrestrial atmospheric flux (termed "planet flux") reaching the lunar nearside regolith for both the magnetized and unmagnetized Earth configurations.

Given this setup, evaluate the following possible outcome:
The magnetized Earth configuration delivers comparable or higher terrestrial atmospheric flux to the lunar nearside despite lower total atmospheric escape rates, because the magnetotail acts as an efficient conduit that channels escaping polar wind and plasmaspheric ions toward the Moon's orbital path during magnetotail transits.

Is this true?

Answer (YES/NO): YES